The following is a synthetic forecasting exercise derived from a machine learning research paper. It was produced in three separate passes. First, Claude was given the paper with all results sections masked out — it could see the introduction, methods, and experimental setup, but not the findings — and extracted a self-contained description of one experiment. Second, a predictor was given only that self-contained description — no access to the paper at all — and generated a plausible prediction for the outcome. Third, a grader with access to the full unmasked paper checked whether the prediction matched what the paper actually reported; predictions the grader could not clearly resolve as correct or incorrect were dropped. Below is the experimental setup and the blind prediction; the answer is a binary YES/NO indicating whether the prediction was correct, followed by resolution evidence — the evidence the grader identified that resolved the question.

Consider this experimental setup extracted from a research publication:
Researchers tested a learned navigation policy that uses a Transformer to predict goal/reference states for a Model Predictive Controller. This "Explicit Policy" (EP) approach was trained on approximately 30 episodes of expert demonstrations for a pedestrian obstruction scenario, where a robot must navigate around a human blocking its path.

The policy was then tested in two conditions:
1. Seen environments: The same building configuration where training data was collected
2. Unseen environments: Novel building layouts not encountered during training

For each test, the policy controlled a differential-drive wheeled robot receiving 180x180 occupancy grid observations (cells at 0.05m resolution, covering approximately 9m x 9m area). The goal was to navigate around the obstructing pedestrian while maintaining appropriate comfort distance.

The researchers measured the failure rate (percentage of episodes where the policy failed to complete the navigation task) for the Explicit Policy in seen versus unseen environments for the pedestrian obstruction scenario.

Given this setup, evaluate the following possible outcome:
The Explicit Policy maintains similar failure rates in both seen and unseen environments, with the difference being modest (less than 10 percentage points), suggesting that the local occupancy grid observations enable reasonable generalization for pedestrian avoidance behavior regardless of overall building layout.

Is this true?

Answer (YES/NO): YES